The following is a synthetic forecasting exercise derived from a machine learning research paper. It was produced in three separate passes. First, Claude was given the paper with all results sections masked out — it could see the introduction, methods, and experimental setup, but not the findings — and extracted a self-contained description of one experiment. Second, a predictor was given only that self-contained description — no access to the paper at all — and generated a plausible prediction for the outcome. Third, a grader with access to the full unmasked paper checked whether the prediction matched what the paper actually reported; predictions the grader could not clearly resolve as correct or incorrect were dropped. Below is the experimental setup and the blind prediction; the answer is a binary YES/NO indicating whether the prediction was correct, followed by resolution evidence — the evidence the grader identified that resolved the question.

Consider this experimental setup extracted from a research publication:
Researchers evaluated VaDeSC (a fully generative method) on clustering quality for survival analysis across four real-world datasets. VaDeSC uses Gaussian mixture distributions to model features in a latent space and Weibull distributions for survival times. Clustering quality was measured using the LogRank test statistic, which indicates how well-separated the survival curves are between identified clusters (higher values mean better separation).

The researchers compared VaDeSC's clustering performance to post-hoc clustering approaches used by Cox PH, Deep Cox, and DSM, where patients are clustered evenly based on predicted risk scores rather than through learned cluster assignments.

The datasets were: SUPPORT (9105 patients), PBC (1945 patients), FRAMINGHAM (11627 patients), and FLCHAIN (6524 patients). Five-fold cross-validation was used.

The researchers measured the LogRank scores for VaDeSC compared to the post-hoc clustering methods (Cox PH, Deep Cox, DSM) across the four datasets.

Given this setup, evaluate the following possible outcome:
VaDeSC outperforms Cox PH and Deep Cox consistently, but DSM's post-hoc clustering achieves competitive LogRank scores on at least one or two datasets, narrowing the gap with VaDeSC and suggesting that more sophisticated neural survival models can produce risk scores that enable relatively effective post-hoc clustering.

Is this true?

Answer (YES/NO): NO